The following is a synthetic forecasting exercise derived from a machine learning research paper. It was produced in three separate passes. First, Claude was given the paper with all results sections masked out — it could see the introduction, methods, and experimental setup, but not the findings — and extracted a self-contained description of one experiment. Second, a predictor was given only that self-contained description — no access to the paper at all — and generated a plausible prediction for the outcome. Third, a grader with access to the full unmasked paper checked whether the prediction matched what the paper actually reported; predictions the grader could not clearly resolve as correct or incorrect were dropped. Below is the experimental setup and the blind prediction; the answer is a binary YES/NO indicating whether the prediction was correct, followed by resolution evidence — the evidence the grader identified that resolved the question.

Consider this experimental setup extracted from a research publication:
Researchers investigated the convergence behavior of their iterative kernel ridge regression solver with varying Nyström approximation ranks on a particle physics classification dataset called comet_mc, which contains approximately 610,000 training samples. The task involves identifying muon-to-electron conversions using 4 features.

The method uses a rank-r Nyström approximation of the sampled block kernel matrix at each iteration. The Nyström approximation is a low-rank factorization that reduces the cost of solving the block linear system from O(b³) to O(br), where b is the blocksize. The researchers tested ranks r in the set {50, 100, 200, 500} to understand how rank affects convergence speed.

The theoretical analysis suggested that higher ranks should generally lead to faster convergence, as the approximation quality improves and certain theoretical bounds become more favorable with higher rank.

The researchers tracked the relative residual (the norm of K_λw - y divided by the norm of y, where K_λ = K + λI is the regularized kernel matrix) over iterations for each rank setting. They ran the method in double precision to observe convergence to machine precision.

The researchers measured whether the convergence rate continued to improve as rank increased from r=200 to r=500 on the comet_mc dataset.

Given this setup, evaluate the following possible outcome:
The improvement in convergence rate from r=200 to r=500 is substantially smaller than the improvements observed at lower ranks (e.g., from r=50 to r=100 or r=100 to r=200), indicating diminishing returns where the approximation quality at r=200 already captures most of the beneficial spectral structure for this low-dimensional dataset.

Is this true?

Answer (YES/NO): YES